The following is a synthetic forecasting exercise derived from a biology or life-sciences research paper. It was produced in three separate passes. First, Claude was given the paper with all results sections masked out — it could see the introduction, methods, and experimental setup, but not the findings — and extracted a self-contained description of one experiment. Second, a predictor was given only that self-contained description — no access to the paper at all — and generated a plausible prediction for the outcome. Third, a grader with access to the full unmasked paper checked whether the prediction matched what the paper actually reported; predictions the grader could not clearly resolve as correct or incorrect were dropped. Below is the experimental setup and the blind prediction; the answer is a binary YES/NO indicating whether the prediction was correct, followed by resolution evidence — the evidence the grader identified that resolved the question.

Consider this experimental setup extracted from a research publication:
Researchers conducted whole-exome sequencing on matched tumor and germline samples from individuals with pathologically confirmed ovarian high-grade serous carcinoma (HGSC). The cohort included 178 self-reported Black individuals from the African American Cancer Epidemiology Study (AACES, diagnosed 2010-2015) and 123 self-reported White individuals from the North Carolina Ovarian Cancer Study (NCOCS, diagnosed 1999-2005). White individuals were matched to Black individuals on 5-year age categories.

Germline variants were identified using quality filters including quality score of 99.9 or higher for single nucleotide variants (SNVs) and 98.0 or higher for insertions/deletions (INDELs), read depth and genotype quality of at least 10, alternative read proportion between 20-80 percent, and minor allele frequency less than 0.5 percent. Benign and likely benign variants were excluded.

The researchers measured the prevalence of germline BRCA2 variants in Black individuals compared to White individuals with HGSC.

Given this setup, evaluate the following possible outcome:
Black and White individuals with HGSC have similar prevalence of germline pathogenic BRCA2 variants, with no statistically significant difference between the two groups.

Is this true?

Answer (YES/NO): NO